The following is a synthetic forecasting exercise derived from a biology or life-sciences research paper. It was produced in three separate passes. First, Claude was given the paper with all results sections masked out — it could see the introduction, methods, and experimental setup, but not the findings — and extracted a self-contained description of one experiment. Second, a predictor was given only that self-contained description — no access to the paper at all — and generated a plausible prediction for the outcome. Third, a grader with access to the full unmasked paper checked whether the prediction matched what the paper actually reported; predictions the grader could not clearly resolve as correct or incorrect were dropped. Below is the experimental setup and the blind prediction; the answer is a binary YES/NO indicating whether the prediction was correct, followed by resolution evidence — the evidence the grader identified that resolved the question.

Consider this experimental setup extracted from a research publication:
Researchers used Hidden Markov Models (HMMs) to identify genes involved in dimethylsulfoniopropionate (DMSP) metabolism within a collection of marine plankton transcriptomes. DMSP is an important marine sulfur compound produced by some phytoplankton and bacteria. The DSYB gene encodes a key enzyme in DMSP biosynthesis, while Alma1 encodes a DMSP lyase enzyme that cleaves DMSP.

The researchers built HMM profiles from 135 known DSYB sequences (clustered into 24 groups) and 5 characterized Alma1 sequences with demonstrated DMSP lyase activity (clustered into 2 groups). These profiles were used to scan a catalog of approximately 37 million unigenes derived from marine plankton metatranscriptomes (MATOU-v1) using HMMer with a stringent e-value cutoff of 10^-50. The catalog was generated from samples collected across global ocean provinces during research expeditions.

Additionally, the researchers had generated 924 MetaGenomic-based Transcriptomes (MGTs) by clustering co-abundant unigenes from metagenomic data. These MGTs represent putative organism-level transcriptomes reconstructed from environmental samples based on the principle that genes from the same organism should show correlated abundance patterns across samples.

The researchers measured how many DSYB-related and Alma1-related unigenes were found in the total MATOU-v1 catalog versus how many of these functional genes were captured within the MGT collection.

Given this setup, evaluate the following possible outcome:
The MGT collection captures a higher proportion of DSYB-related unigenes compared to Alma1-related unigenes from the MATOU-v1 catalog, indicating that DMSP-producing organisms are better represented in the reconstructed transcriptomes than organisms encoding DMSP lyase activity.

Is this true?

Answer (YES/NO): NO